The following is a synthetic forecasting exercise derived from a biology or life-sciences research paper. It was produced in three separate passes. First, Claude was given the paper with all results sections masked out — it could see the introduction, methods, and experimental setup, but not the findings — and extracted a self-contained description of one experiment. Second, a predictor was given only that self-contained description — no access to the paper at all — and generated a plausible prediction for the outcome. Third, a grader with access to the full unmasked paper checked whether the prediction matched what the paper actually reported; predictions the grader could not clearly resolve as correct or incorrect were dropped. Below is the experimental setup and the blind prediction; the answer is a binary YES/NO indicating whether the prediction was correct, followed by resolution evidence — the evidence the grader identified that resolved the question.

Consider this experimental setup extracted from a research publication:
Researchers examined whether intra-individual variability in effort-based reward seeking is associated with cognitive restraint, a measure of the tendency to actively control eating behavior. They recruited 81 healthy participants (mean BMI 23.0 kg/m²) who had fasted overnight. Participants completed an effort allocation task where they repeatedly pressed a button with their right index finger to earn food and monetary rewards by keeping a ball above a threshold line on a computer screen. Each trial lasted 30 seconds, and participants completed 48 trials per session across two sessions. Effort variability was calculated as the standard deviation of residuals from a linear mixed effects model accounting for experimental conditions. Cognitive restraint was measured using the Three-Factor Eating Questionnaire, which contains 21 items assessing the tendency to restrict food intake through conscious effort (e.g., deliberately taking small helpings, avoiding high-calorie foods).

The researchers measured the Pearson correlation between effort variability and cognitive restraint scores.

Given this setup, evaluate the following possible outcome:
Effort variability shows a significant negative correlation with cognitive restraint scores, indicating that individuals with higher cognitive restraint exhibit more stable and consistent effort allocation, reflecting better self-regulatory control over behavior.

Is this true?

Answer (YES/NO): YES